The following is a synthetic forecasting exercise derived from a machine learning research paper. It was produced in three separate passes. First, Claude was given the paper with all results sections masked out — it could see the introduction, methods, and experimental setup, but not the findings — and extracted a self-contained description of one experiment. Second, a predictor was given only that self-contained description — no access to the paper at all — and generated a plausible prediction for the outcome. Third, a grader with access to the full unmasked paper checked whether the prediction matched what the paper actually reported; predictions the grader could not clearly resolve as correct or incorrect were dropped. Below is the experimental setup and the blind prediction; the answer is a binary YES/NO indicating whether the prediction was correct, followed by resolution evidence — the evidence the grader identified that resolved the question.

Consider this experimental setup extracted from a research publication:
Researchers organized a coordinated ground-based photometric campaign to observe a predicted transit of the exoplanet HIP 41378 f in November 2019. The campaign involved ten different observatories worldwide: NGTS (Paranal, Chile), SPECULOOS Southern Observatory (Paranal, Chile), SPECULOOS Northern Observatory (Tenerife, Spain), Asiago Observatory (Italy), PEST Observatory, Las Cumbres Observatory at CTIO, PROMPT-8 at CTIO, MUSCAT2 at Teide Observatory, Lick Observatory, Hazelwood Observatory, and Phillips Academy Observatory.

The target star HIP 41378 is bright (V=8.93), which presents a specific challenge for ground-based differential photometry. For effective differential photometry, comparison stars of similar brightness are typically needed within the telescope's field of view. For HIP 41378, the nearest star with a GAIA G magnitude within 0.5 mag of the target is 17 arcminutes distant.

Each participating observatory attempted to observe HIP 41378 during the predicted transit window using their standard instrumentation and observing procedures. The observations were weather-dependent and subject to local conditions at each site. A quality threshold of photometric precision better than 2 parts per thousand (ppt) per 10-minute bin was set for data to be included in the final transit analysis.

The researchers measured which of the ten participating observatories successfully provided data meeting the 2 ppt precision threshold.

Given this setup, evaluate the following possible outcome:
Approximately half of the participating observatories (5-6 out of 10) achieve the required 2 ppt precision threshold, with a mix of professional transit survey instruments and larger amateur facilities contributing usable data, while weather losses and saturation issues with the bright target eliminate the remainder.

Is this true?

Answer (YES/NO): NO